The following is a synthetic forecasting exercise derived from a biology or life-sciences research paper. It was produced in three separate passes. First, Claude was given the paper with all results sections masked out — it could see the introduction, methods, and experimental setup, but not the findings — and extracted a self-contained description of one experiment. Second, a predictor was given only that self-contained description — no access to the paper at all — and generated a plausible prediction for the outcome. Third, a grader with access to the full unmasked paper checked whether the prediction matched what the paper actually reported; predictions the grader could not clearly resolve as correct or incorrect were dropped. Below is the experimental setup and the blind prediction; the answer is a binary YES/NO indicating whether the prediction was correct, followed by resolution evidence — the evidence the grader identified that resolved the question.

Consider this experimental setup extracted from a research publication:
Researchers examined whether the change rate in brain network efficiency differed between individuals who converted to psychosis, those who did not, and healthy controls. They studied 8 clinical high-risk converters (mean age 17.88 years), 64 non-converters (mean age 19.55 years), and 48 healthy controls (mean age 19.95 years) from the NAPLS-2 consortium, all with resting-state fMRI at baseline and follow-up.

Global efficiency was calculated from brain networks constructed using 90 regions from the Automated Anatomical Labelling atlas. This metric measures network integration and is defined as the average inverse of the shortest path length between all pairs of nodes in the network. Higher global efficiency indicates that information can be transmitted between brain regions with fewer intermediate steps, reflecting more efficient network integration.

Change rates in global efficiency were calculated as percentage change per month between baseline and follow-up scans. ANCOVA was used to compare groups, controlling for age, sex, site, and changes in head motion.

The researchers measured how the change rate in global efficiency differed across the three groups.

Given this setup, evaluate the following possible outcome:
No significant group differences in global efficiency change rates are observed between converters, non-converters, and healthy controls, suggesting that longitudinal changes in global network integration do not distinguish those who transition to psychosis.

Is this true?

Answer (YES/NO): NO